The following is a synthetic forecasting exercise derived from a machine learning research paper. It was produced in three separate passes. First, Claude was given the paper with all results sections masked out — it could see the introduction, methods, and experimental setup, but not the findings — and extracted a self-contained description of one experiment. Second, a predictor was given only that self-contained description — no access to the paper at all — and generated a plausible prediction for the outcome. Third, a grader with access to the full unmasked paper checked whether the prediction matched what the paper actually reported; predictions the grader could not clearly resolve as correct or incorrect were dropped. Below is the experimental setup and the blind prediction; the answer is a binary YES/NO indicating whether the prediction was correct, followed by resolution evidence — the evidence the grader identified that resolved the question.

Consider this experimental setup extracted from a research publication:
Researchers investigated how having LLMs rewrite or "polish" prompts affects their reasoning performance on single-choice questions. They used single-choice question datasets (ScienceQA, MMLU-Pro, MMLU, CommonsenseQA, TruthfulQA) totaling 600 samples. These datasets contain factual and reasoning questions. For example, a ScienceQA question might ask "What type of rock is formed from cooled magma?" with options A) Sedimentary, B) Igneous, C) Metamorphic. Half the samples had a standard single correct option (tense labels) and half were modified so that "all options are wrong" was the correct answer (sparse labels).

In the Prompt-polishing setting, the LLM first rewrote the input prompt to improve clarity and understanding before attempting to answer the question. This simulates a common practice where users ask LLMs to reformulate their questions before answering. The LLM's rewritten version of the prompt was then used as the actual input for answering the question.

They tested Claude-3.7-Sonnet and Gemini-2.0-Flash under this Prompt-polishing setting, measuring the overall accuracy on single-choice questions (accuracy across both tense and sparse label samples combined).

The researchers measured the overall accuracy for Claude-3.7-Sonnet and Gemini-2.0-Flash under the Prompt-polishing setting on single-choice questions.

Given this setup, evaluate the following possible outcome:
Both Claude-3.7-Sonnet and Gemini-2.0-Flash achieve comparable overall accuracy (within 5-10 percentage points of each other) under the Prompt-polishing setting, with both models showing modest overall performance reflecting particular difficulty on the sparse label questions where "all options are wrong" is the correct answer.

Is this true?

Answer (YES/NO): NO